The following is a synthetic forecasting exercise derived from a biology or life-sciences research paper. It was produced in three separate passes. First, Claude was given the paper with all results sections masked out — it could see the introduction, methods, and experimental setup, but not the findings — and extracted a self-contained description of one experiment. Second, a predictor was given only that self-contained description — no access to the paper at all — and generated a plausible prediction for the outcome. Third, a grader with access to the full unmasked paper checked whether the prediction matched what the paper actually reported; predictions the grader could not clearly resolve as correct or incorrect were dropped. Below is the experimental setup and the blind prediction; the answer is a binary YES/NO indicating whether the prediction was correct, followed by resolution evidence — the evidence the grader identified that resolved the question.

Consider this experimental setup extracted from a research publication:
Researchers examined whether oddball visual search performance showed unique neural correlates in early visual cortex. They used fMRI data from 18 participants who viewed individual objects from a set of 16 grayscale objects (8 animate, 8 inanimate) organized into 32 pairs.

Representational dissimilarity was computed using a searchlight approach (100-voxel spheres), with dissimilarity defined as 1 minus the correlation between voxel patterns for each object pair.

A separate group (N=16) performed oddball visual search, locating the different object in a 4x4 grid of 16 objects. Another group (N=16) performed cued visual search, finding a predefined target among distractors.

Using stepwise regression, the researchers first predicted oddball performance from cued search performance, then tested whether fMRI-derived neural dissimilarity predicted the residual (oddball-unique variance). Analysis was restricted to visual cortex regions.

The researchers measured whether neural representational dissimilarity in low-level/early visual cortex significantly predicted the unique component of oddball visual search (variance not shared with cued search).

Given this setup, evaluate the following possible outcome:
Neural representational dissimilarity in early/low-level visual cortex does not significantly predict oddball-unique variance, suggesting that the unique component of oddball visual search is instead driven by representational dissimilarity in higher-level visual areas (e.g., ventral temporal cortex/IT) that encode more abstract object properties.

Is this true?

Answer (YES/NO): NO